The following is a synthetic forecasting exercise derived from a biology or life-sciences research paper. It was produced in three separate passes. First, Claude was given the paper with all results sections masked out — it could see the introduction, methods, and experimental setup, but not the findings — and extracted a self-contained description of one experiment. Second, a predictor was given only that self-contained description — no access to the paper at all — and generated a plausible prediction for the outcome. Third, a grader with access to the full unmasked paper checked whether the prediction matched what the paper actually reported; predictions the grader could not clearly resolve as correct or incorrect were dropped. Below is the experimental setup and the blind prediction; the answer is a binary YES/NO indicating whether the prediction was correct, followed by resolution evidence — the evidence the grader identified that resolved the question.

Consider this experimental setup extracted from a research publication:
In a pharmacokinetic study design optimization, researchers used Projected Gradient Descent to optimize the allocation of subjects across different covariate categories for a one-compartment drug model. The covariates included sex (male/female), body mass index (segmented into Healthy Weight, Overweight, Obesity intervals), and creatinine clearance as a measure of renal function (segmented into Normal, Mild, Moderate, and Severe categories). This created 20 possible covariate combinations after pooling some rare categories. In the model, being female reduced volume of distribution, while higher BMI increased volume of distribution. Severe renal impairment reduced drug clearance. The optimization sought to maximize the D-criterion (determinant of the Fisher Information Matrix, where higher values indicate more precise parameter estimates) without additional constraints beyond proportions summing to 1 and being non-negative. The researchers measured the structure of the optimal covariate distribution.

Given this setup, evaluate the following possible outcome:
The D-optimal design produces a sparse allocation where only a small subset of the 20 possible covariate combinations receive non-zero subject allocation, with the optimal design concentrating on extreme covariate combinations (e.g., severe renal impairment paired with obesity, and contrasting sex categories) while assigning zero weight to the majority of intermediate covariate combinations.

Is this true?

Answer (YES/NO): NO